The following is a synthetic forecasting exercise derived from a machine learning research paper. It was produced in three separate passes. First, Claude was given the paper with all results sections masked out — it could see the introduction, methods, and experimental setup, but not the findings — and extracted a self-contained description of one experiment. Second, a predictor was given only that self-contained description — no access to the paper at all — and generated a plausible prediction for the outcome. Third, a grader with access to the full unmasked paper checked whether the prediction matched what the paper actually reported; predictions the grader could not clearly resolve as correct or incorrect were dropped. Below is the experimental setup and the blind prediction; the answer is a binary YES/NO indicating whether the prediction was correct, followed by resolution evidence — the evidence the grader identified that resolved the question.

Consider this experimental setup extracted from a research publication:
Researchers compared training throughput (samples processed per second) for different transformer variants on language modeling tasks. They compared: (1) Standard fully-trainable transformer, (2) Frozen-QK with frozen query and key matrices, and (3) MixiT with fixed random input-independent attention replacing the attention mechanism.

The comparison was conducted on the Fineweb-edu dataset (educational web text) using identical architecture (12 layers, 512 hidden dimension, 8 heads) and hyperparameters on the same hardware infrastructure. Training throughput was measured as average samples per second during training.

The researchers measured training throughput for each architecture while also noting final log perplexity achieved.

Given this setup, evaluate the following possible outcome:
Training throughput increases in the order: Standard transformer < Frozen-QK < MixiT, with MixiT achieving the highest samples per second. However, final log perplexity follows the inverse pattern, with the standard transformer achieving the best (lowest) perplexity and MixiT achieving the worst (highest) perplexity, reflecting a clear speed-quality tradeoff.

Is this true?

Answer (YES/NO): YES